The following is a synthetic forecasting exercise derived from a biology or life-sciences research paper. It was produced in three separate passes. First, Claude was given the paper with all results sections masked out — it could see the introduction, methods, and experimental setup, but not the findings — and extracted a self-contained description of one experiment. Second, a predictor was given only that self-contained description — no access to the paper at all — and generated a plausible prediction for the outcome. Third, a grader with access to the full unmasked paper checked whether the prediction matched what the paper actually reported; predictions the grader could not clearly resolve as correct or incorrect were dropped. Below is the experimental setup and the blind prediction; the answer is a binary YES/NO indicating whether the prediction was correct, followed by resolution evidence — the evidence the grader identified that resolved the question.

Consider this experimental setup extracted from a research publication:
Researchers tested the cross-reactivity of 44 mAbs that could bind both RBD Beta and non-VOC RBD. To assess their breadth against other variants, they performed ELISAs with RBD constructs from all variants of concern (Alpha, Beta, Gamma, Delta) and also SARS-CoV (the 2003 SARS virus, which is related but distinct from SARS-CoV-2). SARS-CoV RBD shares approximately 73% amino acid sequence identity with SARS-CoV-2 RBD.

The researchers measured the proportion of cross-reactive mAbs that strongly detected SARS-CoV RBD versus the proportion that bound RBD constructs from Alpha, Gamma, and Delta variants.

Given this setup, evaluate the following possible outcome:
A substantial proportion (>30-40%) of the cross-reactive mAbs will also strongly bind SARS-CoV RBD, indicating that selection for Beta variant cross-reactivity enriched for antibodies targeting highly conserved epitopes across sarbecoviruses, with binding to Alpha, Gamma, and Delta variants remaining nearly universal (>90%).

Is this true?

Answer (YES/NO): NO